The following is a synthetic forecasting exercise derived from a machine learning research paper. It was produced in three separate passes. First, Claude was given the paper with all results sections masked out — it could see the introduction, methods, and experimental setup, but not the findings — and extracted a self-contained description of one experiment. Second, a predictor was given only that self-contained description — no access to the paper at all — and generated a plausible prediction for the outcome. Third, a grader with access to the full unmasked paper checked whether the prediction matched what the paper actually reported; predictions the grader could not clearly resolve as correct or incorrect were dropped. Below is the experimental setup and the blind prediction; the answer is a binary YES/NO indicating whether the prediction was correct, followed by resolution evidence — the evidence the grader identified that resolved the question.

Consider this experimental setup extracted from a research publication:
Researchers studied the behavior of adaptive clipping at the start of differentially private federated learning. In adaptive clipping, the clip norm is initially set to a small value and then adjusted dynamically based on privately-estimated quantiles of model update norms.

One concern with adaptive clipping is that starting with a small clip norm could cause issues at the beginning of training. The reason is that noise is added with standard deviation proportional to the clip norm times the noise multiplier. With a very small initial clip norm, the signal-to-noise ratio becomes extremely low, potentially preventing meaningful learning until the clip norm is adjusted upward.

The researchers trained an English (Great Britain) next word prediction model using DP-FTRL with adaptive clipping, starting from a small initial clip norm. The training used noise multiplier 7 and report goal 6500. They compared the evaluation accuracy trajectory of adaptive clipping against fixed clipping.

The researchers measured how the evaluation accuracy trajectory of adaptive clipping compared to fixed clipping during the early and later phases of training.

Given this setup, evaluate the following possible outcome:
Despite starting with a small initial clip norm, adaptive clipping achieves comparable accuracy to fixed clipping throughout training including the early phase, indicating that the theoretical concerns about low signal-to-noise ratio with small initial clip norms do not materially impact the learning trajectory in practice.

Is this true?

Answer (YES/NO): NO